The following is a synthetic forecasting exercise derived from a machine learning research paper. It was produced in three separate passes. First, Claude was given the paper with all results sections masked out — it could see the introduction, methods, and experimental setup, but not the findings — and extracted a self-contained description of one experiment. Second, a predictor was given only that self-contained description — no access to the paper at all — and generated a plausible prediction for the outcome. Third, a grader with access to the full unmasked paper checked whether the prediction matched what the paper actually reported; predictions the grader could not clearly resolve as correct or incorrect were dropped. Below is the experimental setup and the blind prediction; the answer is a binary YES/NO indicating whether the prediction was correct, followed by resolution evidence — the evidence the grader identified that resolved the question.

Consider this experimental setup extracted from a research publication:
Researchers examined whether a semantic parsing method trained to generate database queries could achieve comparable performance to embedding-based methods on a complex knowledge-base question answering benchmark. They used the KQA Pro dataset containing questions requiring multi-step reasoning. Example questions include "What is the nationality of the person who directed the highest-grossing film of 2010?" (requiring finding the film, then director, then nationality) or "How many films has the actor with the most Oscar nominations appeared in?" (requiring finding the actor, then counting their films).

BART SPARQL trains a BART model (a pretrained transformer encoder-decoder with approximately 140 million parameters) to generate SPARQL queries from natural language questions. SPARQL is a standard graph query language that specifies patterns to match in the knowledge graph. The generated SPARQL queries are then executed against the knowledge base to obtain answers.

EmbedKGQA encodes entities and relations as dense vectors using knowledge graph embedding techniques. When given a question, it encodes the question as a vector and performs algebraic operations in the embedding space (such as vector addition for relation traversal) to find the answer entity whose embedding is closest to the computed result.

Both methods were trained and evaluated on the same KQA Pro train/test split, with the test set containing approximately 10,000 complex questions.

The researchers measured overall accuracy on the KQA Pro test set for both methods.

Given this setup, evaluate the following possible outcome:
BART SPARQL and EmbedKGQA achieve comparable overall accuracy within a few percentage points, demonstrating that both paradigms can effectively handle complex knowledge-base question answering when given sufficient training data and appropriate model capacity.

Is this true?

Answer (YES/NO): NO